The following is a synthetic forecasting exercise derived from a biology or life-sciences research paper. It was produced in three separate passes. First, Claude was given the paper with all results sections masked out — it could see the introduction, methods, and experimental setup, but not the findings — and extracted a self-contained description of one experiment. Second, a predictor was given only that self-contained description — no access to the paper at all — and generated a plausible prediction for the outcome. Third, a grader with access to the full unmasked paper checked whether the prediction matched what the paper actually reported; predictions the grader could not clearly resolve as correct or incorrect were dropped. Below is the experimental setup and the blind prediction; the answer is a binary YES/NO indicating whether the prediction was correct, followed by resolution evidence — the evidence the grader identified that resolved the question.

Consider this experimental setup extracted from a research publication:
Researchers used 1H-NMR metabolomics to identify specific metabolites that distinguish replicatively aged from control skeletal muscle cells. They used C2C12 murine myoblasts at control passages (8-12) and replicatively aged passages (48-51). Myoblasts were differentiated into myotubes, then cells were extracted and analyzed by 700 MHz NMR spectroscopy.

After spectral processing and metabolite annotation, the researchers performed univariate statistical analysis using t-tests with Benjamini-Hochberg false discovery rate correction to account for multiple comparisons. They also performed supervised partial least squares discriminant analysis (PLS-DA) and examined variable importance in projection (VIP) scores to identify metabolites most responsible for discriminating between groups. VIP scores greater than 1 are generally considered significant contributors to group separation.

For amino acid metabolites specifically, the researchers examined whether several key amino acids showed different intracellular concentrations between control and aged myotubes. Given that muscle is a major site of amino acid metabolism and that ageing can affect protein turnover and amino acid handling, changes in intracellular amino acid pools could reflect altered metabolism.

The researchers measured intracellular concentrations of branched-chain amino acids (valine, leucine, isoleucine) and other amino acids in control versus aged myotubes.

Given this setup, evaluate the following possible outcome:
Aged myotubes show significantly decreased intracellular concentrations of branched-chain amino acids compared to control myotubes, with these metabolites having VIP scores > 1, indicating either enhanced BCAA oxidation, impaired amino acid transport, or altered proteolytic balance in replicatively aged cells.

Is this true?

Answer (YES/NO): NO